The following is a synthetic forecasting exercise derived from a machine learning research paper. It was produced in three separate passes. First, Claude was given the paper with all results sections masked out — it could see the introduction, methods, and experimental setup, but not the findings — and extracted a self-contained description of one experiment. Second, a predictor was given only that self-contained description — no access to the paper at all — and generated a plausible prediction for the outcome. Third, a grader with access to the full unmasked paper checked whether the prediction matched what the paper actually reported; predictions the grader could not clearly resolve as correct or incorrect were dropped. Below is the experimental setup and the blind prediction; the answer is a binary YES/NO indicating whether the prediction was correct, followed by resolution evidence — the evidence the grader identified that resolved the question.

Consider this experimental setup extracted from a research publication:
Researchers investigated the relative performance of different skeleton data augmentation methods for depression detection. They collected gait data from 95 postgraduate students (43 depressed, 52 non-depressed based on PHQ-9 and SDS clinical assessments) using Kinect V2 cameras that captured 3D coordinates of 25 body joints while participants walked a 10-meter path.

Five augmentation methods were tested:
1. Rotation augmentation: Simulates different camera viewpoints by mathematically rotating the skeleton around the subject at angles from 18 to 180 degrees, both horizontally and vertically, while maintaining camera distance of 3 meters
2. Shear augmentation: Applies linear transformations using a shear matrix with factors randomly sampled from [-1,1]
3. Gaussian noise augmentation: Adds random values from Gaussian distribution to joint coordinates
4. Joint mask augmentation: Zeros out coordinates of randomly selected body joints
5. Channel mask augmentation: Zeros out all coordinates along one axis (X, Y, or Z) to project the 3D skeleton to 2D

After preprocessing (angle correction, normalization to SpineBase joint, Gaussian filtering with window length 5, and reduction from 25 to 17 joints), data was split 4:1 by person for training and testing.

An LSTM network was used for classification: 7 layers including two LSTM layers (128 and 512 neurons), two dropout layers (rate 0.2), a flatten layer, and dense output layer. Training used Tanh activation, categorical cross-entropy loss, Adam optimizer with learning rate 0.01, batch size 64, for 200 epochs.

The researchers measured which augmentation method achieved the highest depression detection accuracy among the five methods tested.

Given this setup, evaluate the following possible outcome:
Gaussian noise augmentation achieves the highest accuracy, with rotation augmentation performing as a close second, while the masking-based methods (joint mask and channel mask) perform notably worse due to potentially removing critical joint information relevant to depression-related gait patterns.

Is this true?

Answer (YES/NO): NO